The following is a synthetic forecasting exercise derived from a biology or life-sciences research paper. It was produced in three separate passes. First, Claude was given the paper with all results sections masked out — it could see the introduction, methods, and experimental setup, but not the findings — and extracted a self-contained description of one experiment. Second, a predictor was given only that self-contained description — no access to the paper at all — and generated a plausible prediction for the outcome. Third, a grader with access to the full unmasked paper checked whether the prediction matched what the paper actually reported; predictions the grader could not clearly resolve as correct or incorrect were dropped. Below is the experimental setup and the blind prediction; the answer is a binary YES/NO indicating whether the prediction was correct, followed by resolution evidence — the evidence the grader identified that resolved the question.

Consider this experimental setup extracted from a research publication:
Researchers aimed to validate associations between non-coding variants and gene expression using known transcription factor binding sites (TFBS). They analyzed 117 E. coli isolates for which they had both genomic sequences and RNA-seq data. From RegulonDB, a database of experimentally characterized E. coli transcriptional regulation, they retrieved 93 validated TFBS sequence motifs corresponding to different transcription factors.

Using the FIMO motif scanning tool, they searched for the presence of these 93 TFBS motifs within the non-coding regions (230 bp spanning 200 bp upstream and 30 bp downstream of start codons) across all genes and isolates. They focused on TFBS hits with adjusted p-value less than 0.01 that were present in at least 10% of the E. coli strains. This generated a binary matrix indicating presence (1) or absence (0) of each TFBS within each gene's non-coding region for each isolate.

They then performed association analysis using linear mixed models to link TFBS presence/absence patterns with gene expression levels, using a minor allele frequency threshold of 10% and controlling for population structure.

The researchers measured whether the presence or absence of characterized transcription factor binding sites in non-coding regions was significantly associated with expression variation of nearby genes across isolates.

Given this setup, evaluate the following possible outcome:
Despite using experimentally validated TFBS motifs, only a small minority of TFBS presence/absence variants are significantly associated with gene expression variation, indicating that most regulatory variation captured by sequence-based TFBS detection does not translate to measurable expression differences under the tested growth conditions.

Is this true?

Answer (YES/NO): NO